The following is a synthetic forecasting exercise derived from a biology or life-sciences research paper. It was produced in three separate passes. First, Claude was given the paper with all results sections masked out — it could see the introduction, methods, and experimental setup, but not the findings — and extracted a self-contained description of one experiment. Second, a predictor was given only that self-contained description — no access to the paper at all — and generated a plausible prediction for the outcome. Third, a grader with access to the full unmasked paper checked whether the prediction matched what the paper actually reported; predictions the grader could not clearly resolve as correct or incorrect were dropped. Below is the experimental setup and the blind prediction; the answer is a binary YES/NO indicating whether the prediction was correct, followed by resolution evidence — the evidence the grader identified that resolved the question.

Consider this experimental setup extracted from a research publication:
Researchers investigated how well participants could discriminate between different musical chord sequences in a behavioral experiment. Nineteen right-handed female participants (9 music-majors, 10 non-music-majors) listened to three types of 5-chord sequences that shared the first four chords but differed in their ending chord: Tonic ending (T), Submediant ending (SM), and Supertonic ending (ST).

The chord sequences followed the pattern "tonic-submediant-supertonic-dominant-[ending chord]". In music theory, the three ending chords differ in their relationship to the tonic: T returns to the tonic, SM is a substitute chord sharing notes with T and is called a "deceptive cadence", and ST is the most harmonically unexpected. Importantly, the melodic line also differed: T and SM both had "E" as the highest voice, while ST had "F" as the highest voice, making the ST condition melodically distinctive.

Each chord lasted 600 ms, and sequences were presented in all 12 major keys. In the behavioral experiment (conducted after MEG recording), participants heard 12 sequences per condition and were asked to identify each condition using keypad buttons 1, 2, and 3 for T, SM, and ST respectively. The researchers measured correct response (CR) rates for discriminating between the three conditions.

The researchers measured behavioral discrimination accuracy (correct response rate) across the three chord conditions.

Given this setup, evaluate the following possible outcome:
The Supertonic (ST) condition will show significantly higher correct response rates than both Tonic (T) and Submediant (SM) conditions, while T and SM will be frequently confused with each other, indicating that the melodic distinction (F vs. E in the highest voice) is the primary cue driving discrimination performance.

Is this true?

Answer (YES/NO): NO